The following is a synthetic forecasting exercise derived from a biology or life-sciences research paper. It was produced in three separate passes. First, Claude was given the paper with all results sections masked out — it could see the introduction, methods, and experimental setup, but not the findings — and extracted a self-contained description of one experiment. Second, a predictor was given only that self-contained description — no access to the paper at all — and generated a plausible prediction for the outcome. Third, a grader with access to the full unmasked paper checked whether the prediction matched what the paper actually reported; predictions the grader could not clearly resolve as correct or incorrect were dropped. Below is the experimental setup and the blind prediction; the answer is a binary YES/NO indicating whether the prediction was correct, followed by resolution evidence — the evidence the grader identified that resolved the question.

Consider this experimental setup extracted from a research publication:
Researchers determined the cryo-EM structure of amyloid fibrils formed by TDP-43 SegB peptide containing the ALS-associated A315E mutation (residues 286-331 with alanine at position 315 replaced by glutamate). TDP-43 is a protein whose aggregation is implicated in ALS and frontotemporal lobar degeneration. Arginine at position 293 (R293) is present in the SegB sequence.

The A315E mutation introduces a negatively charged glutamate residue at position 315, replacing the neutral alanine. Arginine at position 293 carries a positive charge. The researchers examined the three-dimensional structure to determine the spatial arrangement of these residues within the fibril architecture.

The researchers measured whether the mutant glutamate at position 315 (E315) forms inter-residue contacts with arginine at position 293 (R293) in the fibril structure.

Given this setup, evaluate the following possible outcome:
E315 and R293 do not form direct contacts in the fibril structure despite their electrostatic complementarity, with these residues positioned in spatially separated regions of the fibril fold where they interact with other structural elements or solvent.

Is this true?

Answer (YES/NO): NO